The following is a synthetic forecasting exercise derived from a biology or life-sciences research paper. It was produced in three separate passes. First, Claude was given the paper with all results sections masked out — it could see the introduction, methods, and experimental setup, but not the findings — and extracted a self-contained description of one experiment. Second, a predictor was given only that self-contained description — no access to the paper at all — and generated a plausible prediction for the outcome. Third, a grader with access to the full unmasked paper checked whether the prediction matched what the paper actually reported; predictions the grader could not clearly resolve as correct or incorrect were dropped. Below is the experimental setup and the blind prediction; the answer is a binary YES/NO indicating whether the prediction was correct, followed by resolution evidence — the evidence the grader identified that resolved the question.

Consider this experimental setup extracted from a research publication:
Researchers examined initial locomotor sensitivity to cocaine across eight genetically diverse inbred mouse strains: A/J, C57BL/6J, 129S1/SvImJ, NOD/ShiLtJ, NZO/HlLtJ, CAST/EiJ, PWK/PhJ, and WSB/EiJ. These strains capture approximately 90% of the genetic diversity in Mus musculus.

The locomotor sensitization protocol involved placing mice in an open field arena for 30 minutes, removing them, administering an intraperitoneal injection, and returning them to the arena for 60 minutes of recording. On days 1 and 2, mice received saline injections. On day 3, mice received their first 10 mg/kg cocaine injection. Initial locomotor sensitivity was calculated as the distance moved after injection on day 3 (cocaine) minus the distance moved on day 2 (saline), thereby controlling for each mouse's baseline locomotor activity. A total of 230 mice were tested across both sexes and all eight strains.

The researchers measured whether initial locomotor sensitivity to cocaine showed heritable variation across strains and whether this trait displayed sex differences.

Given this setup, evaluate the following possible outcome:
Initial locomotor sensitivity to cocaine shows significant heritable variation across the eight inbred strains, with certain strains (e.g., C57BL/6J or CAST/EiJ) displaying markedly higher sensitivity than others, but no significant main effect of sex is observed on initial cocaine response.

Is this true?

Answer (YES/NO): NO